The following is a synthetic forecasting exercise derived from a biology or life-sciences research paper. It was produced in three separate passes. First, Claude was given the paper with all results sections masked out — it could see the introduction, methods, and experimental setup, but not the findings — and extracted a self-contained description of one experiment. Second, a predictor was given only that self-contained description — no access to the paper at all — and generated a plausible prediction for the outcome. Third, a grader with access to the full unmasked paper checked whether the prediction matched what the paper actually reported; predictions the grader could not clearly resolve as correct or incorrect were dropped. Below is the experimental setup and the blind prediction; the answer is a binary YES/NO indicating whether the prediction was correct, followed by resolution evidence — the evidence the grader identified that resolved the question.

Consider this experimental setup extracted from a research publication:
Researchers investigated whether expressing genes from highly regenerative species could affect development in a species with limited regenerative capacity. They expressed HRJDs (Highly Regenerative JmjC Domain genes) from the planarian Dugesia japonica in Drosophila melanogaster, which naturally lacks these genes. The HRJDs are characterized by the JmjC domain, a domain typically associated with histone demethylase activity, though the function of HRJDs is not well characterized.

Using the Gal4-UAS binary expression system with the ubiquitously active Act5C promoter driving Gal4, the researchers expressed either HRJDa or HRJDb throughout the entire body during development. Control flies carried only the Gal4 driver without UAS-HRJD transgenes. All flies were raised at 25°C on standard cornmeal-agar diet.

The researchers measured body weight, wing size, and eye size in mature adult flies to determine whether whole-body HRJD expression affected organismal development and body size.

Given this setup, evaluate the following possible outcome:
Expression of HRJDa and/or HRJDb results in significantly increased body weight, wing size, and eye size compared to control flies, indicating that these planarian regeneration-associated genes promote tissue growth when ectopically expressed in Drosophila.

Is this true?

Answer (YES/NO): NO